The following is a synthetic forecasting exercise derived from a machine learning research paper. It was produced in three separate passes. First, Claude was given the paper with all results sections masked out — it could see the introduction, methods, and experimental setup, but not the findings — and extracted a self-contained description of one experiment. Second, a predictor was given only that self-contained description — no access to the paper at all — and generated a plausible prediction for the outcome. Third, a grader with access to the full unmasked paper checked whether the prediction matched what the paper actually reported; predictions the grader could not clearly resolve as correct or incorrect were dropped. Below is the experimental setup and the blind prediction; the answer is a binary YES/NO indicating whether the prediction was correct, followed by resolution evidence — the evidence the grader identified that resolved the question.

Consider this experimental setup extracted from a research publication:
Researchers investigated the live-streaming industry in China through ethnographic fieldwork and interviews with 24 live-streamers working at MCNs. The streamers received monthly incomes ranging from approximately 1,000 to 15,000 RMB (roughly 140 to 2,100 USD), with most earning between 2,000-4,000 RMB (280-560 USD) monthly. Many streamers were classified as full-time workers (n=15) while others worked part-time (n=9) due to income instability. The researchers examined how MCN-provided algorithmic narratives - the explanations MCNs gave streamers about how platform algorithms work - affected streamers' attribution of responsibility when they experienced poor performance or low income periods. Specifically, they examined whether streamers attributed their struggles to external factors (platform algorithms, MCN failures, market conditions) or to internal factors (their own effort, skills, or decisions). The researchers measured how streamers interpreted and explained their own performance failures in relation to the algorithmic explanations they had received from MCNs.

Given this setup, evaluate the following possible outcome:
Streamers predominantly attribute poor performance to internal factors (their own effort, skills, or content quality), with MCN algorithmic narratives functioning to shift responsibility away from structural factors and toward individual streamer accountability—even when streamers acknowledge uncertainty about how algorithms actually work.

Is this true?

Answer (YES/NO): YES